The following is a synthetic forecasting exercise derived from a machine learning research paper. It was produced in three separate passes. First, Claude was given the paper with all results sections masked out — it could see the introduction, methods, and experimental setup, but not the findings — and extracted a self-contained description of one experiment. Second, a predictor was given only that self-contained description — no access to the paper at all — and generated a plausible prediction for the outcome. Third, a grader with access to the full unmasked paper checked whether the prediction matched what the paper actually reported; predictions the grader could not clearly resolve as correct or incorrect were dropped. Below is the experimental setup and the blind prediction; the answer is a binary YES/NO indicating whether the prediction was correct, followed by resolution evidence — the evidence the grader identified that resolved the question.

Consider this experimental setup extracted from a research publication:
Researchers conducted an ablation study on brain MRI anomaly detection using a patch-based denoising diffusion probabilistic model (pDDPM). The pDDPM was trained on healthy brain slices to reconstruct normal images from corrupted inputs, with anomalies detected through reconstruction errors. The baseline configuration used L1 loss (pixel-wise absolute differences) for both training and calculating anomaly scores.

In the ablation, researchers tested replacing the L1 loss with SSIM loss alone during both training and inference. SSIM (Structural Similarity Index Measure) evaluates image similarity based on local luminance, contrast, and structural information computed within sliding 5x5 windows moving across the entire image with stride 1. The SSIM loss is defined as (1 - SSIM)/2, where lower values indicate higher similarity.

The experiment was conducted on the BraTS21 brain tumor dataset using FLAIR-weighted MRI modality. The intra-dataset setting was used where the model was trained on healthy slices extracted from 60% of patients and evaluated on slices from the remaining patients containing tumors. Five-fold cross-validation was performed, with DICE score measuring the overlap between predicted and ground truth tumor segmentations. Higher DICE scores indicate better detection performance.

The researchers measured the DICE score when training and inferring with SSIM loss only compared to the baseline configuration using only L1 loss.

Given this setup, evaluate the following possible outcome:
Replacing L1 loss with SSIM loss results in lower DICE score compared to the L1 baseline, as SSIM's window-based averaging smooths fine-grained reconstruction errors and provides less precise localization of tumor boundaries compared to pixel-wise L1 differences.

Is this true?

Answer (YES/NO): NO